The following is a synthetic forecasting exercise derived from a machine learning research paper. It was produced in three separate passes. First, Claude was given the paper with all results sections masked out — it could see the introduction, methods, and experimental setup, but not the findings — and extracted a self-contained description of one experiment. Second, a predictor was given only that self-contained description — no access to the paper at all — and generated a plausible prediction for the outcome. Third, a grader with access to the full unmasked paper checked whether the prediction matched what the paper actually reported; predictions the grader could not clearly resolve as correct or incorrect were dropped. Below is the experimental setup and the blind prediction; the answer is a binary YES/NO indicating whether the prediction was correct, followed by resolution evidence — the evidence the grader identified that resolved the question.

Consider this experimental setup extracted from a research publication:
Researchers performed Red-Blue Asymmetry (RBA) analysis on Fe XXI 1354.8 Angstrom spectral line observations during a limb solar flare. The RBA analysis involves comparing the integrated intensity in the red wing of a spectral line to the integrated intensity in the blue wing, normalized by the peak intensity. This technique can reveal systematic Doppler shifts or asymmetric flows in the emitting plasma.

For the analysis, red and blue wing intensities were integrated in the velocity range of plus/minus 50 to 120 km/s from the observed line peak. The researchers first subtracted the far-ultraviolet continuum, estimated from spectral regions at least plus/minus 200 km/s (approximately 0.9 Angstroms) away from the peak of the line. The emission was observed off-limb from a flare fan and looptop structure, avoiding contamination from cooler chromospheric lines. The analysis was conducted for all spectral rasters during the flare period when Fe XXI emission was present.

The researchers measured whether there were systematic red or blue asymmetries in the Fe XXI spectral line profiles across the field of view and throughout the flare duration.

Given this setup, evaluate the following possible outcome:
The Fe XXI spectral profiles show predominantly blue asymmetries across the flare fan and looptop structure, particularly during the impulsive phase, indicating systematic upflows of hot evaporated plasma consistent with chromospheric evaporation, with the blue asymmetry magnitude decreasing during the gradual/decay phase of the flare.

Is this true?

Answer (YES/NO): NO